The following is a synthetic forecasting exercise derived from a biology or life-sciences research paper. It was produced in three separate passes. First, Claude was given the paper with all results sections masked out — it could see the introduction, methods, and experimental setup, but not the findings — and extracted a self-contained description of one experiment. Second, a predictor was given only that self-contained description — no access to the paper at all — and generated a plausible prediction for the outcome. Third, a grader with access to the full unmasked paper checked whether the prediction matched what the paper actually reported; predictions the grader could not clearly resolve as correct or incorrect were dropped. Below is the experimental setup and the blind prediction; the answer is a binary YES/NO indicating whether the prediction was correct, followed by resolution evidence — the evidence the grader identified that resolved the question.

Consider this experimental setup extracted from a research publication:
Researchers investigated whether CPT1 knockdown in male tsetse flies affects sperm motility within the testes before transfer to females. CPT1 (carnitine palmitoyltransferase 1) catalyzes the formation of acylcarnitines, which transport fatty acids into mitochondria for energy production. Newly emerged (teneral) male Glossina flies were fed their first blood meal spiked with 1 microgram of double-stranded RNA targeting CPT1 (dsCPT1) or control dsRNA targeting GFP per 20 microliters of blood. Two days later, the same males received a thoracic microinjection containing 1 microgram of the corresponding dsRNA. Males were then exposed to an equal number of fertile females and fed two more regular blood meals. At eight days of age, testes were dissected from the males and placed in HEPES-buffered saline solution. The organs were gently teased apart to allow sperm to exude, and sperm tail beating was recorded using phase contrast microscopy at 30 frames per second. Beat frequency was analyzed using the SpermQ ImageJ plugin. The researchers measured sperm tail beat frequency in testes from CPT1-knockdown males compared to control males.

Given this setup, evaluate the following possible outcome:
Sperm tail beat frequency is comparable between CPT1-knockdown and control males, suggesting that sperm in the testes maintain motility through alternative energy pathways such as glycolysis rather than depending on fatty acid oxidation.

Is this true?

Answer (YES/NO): YES